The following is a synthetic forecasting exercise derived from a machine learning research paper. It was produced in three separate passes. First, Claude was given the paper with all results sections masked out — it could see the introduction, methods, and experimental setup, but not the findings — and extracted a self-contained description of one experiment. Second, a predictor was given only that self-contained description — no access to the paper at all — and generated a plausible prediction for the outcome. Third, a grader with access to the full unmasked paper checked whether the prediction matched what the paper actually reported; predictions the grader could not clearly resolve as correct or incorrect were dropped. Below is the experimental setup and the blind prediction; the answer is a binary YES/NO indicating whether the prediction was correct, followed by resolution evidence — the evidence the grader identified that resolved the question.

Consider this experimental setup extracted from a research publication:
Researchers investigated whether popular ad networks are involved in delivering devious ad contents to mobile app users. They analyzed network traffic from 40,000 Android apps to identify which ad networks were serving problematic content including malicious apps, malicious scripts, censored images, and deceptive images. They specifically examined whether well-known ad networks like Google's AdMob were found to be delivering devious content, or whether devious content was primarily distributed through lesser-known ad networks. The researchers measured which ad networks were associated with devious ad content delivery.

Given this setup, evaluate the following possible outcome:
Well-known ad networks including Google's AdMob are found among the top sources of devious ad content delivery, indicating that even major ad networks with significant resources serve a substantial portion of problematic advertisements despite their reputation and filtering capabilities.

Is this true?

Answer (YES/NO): YES